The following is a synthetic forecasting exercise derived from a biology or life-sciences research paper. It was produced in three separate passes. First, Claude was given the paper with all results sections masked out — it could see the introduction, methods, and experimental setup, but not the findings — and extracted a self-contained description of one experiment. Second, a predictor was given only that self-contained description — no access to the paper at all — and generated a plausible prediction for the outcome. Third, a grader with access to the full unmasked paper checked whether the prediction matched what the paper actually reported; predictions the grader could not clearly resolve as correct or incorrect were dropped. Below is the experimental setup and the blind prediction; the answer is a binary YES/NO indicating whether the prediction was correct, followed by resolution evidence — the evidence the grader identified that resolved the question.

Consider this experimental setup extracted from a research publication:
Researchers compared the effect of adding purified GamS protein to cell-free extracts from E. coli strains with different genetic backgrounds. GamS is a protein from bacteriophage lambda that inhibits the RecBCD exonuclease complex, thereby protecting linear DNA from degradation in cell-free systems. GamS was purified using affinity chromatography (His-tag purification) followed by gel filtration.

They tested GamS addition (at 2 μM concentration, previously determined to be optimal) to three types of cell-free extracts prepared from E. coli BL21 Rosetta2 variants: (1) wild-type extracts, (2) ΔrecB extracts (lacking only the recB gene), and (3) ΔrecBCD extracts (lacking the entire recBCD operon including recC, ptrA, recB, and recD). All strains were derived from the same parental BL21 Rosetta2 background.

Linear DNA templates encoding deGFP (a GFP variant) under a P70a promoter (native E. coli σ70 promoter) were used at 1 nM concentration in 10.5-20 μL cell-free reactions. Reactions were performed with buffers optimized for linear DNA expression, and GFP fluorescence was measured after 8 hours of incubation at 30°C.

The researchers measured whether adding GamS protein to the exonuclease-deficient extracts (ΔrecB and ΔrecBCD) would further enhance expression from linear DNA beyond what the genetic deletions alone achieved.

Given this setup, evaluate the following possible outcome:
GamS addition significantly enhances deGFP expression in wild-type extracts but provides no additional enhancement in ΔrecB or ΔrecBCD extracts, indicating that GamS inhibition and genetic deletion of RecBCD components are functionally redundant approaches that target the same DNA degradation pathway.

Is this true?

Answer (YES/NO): YES